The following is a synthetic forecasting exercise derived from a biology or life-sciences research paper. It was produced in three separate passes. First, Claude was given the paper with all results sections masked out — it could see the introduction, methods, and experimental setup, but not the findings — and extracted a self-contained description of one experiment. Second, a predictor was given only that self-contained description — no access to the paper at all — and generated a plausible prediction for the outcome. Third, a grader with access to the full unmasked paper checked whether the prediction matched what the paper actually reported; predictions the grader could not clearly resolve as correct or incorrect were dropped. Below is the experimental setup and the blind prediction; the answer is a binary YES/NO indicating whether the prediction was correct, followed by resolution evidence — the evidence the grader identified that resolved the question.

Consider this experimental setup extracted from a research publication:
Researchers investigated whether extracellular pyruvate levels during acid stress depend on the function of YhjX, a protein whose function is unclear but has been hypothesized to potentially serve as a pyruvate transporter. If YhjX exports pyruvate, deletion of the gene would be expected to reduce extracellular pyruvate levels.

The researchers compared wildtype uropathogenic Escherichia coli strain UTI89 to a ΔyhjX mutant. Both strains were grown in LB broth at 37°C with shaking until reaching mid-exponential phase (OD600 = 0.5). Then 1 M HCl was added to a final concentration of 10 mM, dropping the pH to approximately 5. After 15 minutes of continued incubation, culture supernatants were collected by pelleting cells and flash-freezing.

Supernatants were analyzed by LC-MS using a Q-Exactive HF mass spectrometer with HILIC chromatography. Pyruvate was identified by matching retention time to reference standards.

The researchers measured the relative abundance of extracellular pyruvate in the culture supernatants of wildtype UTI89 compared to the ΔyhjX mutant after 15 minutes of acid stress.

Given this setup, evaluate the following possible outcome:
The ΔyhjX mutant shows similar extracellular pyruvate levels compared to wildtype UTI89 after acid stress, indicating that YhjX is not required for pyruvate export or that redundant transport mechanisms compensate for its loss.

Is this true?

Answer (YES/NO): YES